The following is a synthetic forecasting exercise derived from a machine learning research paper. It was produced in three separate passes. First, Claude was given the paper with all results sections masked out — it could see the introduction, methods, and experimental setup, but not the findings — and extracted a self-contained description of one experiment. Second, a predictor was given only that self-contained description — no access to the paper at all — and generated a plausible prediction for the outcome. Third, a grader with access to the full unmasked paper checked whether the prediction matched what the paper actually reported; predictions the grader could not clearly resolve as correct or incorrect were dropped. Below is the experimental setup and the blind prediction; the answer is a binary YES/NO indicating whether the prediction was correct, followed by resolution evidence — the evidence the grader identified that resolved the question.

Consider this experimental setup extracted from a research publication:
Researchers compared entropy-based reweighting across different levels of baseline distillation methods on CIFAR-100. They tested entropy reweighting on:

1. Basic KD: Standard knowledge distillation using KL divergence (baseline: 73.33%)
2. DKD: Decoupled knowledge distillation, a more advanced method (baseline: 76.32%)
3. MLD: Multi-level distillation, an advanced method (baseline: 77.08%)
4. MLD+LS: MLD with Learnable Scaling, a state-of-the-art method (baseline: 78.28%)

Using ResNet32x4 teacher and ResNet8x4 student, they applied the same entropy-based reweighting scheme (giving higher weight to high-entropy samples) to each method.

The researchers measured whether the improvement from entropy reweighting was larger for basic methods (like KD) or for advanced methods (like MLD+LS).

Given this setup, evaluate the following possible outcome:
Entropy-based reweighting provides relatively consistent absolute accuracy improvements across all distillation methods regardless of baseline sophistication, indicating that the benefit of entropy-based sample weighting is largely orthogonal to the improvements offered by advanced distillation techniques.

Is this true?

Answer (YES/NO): NO